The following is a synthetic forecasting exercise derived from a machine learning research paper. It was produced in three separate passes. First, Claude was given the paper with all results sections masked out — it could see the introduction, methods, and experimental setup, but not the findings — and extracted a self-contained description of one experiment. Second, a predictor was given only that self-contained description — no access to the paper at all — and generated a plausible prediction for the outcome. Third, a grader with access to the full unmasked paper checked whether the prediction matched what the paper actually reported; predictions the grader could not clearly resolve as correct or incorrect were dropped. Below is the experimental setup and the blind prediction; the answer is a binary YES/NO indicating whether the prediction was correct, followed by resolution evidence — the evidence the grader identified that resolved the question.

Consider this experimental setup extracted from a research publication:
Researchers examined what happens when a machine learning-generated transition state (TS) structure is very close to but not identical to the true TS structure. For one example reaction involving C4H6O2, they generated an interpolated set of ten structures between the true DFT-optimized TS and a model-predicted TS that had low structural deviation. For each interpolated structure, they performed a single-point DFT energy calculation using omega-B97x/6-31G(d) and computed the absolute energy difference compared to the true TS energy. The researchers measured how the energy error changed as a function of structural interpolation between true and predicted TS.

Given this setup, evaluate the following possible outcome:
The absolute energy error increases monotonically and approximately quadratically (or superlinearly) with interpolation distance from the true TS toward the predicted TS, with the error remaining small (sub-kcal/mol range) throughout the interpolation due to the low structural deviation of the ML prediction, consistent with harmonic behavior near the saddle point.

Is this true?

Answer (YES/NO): NO